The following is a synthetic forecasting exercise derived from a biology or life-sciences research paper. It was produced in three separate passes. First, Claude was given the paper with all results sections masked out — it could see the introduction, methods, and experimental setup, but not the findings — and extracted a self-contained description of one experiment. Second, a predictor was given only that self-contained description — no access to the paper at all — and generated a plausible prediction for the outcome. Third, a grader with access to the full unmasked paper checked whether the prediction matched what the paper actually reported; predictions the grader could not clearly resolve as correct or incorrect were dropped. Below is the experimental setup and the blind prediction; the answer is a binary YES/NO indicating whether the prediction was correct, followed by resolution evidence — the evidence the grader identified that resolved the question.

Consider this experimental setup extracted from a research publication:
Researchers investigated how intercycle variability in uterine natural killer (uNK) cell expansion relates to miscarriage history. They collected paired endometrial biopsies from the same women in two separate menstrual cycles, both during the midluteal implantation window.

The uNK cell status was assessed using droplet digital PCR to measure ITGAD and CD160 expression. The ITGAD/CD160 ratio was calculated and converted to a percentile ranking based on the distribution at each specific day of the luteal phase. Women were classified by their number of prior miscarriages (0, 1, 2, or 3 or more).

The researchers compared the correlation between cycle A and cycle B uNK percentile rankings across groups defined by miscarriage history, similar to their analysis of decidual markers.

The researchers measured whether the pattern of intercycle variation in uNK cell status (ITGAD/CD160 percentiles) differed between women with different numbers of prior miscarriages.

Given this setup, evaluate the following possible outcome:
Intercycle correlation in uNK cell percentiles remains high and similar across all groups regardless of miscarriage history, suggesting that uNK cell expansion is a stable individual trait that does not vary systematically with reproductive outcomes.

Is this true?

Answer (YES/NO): NO